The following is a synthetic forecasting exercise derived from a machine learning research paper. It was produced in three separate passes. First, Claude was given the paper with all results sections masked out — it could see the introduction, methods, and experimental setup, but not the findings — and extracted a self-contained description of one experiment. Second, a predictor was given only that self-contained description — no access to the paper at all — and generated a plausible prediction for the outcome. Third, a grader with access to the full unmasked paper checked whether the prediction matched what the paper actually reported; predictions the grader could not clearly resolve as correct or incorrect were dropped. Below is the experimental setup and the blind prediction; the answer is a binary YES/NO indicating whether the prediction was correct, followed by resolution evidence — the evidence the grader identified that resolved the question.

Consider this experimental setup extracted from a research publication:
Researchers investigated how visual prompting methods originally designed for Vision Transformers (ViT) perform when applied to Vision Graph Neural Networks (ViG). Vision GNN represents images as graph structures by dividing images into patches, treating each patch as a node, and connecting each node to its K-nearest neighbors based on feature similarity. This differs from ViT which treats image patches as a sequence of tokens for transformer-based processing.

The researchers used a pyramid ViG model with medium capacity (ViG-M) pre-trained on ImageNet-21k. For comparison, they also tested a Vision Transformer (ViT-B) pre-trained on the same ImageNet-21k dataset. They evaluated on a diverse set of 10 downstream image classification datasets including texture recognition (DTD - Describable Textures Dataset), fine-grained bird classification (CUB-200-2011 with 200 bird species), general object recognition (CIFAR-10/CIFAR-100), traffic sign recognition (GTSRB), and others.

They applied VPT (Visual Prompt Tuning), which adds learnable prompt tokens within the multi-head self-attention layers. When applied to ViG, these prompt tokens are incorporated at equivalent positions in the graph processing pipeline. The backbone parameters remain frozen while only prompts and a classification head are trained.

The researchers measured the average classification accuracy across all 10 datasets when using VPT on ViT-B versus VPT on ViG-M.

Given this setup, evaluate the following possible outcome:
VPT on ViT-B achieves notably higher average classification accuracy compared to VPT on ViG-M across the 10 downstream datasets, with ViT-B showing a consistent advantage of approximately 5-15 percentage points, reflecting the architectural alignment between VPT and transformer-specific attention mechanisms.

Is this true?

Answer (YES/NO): NO